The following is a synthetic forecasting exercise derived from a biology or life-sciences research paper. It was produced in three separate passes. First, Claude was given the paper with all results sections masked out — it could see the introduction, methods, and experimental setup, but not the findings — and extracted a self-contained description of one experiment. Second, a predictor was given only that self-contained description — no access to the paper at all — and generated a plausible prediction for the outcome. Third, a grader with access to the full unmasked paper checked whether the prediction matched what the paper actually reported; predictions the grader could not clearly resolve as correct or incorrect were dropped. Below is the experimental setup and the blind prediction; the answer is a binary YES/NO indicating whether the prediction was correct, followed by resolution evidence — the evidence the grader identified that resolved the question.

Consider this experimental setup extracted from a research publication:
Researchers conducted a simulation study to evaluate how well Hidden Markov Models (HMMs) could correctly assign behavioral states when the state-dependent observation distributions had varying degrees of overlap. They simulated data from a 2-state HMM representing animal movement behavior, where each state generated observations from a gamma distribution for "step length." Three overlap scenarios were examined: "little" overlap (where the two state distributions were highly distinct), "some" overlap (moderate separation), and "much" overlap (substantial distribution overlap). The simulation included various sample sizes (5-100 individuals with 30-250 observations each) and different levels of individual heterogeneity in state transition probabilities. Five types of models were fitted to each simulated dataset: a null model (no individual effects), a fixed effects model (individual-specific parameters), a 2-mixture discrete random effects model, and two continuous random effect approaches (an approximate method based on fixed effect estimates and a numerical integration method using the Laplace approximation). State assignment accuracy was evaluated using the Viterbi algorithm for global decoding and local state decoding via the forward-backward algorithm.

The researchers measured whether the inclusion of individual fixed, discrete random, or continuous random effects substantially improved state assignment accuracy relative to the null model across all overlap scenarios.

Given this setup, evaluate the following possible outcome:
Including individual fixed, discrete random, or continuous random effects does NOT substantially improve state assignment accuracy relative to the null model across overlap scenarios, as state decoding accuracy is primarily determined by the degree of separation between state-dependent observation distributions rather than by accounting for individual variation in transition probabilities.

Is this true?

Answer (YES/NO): YES